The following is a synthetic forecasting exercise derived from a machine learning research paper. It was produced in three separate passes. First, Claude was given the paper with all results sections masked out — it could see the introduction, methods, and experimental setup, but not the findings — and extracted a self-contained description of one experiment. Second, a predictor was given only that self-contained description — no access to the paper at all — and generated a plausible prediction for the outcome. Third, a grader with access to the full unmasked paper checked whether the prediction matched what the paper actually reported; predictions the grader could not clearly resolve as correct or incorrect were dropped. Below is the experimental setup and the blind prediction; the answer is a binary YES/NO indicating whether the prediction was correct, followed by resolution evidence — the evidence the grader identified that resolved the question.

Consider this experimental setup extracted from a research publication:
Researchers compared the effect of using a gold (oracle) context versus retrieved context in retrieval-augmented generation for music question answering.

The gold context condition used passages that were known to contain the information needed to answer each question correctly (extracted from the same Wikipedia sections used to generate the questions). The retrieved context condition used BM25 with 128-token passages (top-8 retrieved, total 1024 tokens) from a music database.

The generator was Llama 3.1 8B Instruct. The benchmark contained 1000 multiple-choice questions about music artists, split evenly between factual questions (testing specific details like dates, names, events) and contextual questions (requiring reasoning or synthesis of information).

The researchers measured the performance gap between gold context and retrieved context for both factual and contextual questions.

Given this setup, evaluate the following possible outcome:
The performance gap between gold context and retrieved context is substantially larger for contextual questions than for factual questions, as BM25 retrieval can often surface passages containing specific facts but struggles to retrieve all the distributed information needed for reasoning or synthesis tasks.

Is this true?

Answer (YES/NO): NO